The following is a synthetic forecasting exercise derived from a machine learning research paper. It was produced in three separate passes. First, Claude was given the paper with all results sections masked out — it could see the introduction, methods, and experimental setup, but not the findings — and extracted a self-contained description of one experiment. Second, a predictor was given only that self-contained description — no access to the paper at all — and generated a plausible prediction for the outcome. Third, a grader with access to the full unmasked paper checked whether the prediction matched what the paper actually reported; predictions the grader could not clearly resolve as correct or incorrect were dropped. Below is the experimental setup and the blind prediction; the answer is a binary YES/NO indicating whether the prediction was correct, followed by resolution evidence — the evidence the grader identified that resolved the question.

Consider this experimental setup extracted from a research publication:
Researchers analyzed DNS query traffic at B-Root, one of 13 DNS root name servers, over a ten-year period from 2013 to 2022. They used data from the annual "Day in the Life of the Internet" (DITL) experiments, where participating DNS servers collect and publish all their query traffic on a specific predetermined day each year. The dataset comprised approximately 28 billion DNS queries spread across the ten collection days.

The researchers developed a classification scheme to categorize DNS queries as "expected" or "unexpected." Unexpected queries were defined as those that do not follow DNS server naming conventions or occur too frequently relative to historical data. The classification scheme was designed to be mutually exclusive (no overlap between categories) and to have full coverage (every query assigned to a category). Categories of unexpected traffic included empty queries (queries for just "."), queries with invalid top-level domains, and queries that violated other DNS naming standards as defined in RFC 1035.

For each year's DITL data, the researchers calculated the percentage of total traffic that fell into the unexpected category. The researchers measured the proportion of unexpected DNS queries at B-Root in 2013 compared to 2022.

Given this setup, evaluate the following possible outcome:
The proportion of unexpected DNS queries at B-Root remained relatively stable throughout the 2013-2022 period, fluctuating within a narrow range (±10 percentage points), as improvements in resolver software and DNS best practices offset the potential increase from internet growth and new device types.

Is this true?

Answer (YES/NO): NO